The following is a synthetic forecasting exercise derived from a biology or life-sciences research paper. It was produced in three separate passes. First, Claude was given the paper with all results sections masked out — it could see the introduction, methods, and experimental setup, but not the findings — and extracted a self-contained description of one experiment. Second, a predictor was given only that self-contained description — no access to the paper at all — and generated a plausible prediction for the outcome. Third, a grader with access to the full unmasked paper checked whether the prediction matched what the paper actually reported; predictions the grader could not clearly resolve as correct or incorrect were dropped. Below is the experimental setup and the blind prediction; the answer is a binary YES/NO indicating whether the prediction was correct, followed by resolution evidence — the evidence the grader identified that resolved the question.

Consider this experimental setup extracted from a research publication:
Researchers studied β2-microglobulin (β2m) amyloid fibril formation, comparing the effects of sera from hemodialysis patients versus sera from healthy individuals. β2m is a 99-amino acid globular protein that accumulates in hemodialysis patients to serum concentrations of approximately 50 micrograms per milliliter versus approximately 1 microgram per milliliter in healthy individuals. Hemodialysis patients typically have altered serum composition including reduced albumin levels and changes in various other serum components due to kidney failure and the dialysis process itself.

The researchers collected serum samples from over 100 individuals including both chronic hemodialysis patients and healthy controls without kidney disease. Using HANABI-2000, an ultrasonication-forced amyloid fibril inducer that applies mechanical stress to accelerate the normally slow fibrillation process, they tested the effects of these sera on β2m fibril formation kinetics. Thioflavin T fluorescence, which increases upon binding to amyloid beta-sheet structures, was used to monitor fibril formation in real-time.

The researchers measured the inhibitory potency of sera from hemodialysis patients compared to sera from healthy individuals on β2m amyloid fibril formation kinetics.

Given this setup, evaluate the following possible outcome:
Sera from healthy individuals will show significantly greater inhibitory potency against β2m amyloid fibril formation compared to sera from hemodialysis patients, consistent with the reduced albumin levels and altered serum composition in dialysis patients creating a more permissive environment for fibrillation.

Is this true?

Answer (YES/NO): YES